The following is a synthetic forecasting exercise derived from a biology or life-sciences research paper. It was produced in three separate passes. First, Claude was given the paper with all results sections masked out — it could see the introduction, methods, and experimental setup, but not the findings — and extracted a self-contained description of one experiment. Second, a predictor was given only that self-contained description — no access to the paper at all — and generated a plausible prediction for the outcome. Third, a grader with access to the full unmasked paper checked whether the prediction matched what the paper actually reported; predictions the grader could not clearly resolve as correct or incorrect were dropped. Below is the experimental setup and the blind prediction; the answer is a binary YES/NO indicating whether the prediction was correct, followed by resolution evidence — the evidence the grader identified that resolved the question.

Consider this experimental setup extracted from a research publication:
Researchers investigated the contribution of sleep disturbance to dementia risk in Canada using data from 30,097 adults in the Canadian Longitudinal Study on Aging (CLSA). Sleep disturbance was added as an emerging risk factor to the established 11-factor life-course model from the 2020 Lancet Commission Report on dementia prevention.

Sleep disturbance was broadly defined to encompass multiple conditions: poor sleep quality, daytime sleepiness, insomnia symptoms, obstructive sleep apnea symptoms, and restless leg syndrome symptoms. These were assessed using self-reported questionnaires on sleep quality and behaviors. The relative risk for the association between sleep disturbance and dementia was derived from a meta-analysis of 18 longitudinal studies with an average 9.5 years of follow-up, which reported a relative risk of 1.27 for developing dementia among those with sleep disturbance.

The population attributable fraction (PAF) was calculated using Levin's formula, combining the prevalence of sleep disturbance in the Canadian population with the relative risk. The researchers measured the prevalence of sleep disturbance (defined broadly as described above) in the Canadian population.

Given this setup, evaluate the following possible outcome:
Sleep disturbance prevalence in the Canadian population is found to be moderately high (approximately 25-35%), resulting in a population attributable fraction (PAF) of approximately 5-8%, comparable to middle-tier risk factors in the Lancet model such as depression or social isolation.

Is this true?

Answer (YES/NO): NO